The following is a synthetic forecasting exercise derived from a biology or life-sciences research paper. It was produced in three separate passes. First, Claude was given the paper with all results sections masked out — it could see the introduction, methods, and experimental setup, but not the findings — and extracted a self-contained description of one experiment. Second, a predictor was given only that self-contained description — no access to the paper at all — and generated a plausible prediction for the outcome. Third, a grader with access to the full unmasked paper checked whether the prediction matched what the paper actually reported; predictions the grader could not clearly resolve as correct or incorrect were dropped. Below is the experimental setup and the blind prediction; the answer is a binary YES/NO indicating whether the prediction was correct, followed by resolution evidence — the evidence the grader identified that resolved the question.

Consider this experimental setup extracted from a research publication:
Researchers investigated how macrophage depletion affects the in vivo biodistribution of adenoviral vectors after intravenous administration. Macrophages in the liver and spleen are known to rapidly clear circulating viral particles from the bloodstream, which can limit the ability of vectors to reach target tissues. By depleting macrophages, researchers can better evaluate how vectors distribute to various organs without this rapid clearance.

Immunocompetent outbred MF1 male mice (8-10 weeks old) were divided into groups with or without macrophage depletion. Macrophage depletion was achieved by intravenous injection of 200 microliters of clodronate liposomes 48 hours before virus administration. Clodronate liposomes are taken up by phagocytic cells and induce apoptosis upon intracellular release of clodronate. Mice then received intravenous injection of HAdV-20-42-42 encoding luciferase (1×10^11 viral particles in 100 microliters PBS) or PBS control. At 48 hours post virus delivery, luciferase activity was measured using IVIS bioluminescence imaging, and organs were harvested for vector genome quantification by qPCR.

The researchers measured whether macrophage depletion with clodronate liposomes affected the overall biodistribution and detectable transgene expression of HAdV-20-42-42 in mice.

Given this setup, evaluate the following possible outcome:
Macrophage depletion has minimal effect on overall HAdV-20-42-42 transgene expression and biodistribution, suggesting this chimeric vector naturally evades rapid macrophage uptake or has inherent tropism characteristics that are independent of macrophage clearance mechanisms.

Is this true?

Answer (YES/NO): NO